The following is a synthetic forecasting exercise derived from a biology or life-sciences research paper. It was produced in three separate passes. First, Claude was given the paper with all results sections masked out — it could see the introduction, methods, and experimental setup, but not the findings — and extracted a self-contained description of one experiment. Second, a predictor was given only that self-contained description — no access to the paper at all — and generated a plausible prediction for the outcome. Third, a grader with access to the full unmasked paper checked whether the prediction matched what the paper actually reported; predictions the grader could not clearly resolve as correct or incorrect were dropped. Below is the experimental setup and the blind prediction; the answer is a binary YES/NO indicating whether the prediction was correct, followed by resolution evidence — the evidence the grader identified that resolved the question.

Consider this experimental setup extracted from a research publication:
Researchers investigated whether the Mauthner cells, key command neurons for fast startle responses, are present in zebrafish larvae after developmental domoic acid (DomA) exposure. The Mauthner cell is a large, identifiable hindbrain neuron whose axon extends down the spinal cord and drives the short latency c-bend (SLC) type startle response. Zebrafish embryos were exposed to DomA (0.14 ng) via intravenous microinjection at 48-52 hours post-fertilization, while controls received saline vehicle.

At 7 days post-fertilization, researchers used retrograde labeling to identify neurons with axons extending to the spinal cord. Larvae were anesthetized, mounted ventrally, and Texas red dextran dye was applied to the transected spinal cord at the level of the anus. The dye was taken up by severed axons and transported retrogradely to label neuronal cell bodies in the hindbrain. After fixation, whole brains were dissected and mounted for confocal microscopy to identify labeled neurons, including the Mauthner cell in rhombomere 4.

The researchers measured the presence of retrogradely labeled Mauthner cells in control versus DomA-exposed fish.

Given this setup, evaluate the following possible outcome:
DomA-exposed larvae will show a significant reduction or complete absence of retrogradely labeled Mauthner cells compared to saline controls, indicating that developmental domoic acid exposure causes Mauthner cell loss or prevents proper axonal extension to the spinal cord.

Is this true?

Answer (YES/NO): YES